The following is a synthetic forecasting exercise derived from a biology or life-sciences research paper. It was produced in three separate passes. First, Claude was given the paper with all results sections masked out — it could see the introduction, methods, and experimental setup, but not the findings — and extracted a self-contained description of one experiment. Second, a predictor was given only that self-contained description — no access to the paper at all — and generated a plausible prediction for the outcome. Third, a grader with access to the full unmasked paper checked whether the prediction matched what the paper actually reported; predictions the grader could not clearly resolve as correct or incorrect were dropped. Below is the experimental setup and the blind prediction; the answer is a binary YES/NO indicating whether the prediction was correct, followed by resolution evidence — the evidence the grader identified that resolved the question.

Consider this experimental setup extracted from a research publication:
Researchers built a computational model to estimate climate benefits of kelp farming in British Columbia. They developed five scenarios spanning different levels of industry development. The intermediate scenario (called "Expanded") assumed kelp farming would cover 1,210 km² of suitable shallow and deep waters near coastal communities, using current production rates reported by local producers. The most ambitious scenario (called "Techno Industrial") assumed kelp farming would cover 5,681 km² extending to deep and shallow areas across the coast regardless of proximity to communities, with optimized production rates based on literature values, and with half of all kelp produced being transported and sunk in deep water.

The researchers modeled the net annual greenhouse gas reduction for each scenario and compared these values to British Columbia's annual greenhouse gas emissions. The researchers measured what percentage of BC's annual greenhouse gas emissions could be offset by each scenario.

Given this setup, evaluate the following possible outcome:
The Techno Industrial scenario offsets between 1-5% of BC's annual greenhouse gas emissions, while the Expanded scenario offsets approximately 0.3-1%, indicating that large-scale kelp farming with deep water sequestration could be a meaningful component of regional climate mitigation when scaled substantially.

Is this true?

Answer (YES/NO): NO